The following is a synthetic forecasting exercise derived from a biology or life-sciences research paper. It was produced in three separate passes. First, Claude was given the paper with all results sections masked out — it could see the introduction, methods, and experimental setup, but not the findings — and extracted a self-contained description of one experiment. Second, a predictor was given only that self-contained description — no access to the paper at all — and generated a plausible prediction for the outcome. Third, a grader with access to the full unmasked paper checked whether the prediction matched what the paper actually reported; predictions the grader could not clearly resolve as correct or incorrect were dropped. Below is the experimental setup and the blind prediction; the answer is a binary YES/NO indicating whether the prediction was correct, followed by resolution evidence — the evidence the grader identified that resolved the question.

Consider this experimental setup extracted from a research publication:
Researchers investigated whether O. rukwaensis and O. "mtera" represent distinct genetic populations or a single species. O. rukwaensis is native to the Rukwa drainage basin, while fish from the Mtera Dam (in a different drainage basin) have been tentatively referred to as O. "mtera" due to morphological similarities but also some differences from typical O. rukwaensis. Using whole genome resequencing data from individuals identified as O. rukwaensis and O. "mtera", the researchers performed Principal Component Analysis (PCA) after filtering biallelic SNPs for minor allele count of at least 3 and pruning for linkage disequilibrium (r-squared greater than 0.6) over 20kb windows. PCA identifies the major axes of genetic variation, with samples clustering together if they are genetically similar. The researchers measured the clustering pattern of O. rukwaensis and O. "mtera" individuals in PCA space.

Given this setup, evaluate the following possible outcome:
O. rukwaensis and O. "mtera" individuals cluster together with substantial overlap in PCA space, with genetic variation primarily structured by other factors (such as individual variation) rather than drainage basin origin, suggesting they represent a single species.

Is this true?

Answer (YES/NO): NO